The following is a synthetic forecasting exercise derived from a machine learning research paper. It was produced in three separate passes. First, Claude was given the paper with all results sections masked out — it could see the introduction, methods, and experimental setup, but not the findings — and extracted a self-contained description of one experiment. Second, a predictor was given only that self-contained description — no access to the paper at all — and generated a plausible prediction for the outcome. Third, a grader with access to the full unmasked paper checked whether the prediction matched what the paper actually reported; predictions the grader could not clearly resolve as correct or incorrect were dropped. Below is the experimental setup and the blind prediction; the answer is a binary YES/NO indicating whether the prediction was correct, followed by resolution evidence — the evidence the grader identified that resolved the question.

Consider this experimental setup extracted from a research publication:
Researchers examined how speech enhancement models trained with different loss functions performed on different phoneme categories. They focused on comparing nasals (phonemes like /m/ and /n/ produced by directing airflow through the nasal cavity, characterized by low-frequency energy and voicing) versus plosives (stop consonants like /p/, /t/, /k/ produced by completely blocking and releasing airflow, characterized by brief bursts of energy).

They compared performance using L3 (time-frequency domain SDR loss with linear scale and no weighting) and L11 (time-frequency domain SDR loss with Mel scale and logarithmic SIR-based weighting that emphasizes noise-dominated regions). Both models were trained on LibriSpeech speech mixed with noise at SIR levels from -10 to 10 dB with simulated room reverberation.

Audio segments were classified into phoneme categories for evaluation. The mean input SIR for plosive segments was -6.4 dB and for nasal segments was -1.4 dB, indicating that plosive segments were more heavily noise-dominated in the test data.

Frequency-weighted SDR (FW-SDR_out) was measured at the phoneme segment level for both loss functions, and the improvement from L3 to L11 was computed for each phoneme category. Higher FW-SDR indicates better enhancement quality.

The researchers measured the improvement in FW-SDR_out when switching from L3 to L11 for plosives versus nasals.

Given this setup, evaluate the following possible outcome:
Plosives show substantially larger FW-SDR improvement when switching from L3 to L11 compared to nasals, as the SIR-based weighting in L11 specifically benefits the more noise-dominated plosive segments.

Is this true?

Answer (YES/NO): YES